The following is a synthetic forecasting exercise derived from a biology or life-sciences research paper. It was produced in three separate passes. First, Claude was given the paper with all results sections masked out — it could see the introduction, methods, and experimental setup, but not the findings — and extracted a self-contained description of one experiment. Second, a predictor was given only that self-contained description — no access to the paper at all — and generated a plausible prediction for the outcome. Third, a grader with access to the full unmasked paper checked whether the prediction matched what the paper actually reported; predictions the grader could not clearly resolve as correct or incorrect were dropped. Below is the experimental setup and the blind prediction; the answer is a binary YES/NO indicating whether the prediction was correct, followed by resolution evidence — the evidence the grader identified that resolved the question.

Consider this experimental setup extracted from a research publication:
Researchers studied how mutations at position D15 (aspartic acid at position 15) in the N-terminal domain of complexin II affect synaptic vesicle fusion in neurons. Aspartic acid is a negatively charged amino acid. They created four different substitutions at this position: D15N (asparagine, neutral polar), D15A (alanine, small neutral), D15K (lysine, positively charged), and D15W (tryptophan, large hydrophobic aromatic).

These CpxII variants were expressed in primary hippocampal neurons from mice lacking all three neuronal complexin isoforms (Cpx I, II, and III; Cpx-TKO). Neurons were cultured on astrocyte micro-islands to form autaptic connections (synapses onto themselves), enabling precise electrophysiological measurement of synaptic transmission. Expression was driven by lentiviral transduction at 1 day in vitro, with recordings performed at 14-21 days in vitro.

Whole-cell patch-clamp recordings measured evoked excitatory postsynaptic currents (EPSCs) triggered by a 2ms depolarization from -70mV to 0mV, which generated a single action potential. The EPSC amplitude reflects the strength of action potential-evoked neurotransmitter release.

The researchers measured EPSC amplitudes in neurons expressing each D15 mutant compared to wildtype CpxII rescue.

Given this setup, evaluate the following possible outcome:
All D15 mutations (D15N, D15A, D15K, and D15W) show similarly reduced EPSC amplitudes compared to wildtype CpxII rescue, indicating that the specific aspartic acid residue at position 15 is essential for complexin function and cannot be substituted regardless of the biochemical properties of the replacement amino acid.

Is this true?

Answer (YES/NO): NO